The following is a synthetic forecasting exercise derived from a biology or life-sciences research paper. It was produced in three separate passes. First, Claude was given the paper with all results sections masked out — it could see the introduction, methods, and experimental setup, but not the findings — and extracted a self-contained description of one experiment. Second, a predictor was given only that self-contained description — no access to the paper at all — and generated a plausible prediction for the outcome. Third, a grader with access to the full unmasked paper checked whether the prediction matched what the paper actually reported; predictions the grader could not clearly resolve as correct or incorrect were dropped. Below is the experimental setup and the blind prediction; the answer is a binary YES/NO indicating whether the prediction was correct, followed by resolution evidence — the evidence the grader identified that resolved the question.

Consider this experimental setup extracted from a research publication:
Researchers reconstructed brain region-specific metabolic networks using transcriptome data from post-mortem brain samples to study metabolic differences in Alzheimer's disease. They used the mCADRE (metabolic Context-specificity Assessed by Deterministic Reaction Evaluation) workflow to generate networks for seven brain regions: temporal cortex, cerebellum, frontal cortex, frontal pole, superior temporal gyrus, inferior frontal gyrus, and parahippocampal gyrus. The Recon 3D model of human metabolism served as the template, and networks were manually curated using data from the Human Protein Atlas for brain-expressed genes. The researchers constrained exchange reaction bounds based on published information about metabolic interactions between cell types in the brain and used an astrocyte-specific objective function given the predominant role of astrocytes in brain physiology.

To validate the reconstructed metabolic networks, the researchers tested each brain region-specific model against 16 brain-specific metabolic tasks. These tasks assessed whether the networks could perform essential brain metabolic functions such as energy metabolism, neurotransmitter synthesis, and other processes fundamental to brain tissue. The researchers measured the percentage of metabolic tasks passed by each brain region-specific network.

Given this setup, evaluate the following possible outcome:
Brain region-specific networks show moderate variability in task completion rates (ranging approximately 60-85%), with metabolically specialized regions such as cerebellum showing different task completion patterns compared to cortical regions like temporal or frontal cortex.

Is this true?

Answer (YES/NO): NO